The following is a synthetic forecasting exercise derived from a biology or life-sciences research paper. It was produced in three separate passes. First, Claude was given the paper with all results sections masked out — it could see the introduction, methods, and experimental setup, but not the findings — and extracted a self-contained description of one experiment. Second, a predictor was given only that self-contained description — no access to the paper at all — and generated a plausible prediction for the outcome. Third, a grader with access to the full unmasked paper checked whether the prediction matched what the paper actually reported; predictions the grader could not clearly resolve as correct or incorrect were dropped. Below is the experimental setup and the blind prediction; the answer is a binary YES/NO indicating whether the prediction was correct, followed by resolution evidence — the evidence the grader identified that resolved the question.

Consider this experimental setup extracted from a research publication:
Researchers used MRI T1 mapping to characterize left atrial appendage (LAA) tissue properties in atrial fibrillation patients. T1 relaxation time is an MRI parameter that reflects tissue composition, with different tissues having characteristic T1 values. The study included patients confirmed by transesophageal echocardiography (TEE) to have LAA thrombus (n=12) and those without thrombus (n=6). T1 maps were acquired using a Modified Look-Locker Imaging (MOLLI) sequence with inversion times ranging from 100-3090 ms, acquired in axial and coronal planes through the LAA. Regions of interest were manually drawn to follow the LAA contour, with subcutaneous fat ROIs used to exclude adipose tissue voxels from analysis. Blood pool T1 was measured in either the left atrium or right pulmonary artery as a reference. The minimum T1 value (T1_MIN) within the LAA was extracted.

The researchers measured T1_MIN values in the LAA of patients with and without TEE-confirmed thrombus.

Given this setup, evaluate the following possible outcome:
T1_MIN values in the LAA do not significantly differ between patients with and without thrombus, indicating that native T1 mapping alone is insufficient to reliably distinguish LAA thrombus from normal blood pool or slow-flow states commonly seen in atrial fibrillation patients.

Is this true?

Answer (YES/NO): NO